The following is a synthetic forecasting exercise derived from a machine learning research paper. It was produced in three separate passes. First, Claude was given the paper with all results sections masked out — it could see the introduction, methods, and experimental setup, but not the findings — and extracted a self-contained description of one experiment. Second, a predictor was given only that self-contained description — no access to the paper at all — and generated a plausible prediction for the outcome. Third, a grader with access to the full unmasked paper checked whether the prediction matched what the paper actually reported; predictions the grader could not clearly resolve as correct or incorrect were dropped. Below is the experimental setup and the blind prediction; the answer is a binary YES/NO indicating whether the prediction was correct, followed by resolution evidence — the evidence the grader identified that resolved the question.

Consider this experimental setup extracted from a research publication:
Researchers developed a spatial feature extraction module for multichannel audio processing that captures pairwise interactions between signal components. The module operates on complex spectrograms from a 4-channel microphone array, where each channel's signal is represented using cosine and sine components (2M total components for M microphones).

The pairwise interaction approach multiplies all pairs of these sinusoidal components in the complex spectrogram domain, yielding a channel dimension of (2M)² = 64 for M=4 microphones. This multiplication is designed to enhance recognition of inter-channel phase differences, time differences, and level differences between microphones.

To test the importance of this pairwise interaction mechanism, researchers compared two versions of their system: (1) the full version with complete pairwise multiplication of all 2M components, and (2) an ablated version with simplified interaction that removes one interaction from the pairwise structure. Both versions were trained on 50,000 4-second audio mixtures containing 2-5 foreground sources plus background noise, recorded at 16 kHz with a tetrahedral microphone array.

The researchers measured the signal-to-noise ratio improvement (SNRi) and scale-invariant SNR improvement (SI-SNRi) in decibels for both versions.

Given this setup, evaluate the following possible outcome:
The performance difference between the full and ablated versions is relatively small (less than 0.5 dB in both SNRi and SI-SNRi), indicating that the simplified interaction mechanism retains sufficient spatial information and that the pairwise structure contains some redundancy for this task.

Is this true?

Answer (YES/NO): NO